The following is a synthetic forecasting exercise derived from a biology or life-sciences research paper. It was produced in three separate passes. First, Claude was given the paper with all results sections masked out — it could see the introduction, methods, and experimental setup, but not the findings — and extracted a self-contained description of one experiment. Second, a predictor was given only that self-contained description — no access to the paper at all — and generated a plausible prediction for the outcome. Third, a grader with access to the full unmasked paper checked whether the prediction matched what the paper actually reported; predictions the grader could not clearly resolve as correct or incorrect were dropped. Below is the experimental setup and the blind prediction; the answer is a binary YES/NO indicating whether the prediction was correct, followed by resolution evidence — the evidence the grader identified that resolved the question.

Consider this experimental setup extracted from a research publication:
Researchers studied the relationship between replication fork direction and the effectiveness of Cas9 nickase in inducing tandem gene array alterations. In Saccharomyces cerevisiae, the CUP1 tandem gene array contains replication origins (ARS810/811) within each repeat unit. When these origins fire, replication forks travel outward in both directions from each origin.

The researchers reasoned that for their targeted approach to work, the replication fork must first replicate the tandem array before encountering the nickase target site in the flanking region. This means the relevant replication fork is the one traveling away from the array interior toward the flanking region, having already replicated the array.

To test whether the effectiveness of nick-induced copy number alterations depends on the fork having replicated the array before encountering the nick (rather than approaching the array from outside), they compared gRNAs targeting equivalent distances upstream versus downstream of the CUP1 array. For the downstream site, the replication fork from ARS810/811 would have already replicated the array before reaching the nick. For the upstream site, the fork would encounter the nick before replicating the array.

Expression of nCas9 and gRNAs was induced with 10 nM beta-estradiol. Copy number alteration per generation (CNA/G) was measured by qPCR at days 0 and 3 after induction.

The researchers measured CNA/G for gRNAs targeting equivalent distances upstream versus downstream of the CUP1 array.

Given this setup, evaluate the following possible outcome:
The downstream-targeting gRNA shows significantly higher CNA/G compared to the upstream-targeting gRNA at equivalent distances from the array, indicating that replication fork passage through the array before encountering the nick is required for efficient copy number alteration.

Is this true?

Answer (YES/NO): NO